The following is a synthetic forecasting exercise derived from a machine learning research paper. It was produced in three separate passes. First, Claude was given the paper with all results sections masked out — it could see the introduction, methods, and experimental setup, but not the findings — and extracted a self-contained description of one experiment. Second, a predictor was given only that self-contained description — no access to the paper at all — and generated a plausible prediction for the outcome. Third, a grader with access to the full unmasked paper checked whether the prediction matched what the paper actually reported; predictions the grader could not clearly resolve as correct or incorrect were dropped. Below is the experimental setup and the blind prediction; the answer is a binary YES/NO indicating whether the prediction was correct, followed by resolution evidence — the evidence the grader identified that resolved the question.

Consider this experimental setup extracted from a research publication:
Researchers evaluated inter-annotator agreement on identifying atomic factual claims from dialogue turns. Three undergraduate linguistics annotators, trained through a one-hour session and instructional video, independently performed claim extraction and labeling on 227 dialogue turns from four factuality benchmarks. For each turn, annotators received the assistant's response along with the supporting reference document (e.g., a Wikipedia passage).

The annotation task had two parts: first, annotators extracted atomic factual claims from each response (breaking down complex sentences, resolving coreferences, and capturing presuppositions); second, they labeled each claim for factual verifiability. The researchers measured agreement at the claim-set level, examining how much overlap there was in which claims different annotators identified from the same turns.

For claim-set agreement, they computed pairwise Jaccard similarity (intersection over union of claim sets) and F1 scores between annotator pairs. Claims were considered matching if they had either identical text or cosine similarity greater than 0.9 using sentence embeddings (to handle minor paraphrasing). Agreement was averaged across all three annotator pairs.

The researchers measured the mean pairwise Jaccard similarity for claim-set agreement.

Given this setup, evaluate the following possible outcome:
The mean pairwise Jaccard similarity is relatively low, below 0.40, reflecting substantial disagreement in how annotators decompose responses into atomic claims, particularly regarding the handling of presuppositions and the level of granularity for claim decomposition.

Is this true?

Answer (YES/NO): NO